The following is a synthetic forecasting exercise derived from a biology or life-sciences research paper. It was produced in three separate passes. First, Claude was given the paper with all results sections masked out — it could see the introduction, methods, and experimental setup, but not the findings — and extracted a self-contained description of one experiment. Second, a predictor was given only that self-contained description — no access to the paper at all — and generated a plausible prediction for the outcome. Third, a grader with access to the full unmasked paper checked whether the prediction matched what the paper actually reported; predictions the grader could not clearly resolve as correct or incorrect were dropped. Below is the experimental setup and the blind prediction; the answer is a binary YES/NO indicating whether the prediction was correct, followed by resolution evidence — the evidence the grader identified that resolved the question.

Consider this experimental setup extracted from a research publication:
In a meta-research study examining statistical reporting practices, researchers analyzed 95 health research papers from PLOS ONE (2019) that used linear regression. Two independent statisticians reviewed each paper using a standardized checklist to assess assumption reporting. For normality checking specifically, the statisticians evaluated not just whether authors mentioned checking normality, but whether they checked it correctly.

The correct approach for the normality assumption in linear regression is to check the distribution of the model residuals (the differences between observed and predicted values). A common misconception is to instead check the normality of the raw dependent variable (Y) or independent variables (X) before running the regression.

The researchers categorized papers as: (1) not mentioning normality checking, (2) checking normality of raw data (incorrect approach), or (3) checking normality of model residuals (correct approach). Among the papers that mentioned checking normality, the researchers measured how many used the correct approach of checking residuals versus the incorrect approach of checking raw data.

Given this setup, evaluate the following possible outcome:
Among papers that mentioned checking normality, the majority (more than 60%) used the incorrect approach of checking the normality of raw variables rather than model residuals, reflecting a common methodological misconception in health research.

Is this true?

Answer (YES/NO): YES